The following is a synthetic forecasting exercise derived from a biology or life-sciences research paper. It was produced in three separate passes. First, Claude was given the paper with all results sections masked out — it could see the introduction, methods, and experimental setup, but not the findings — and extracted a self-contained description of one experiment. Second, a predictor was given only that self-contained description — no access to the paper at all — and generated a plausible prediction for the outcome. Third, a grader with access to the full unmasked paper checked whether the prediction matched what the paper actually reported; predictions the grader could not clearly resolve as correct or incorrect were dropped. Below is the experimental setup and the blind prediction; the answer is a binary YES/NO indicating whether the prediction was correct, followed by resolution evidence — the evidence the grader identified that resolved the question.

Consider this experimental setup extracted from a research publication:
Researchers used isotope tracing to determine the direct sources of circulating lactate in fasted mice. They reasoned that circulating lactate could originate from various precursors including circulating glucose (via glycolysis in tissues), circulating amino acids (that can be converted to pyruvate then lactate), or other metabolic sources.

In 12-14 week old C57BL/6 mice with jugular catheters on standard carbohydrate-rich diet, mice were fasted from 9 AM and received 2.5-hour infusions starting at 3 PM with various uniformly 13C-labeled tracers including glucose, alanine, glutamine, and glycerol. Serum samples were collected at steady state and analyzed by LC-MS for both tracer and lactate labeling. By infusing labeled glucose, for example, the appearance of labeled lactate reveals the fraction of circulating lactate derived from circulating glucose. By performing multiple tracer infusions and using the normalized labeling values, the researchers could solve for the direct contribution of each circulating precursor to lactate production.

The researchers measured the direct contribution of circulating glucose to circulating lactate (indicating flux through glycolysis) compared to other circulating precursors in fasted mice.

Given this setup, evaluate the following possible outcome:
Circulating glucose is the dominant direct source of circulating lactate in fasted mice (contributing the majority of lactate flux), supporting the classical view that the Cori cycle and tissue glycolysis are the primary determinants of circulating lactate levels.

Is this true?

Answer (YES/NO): YES